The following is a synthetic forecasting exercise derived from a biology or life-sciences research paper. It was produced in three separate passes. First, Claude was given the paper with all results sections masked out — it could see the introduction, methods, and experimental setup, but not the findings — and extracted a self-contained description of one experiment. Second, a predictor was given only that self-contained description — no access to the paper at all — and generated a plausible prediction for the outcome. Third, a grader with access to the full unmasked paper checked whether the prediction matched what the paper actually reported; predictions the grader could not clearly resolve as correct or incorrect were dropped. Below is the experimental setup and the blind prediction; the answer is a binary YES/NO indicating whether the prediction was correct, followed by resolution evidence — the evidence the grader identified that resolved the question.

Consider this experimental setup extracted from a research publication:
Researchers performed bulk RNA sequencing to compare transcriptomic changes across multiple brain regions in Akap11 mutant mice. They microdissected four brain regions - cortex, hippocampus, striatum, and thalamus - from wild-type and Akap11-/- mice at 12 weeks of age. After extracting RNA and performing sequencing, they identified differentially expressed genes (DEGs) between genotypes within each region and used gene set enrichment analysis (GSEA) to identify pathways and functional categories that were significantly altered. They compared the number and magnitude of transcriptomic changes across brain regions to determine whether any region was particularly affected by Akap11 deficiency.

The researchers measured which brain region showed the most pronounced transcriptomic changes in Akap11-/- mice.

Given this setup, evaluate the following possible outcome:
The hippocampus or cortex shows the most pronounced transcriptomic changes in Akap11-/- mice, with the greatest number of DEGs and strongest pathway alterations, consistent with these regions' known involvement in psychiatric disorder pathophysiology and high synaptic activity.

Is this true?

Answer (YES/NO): NO